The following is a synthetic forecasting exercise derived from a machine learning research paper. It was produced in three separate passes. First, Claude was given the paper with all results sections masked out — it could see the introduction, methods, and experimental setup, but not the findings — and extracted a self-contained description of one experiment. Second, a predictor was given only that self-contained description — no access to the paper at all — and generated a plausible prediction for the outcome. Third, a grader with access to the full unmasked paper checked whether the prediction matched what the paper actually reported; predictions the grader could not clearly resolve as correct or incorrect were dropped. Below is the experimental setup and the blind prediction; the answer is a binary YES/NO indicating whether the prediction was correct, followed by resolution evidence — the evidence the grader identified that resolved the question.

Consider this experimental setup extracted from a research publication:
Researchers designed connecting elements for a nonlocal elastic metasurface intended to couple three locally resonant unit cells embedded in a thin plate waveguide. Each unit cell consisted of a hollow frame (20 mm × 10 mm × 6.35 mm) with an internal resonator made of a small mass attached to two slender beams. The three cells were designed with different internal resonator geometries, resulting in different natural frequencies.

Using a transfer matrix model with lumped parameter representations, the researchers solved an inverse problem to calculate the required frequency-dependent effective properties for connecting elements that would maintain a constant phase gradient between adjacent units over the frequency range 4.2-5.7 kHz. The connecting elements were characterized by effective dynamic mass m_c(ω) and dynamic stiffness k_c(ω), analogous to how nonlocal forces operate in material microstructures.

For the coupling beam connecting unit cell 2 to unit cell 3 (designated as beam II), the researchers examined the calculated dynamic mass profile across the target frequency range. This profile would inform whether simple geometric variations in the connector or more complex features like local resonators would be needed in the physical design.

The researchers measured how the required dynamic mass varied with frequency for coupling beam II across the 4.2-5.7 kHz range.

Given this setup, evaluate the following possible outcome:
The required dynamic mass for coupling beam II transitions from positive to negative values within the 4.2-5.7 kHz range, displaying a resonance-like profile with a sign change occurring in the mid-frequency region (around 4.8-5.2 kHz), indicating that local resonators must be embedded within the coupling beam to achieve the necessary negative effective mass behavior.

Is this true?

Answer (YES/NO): NO